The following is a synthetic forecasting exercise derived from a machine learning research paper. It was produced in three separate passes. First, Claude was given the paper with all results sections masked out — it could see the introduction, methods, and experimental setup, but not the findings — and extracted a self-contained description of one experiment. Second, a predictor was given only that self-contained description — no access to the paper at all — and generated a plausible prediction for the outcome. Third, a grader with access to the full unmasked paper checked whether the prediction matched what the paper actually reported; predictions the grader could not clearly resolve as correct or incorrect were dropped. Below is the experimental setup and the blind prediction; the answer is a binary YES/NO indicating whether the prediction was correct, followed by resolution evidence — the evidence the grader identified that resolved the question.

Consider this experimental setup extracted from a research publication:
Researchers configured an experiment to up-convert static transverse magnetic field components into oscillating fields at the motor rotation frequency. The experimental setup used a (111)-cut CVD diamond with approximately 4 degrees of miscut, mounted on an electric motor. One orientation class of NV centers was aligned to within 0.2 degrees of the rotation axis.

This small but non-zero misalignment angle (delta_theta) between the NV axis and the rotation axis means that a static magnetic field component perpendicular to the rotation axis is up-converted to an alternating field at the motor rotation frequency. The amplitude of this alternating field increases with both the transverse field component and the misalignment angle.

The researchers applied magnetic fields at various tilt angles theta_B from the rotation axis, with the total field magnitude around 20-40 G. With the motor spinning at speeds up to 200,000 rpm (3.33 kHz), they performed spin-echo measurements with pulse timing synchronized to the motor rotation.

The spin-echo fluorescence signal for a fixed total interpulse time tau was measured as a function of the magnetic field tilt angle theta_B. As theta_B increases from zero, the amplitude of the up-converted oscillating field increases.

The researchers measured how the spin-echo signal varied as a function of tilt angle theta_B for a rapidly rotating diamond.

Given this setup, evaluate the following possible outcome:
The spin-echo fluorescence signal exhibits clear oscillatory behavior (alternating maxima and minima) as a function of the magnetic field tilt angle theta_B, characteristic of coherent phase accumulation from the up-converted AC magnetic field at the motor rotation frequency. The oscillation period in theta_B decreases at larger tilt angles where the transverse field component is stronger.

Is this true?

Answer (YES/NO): NO